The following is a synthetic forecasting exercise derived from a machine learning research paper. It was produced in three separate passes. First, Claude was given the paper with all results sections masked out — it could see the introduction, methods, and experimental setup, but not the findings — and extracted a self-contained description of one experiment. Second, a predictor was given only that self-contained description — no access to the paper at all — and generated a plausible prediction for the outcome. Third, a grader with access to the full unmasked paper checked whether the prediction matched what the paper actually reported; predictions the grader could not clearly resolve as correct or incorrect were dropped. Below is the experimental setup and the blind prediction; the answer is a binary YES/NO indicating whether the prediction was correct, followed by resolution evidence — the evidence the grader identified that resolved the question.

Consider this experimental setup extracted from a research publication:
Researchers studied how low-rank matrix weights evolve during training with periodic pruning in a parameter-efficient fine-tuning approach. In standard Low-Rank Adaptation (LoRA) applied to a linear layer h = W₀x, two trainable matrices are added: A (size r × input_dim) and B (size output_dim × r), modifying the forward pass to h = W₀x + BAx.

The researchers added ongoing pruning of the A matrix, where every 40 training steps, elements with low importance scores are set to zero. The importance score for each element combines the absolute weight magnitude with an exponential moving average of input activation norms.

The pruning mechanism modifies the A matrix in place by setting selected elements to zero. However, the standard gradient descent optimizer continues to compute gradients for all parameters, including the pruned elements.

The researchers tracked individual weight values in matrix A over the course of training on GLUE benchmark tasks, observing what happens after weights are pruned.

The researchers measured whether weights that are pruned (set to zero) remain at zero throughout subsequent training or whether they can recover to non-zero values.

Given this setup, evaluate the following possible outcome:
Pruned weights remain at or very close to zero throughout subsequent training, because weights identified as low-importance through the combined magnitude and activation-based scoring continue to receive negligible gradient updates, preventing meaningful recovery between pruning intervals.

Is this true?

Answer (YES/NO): NO